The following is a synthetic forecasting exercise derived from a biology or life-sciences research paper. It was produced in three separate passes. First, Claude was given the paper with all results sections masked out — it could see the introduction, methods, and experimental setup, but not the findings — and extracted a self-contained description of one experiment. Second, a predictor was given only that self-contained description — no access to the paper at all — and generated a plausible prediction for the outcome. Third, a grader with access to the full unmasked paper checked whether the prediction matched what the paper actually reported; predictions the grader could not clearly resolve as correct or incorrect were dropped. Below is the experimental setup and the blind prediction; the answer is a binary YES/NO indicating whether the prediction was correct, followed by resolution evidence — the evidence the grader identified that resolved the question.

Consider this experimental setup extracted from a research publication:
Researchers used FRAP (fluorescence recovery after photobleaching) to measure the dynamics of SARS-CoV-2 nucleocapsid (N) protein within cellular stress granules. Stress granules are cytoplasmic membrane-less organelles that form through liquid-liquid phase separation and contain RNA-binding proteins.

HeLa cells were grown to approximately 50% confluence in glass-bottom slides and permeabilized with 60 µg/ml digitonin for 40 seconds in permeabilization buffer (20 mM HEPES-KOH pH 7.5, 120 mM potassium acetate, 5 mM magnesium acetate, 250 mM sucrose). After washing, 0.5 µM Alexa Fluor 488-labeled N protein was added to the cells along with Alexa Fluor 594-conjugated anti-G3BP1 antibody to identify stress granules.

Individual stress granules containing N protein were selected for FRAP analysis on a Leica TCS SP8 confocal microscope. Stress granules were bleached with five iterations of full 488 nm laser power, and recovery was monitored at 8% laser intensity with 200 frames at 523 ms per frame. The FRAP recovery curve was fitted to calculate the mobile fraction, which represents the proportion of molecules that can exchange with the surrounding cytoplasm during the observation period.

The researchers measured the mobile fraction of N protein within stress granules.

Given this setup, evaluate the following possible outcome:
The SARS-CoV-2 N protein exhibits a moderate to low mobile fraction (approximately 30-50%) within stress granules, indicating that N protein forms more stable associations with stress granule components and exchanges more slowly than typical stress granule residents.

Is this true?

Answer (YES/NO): NO